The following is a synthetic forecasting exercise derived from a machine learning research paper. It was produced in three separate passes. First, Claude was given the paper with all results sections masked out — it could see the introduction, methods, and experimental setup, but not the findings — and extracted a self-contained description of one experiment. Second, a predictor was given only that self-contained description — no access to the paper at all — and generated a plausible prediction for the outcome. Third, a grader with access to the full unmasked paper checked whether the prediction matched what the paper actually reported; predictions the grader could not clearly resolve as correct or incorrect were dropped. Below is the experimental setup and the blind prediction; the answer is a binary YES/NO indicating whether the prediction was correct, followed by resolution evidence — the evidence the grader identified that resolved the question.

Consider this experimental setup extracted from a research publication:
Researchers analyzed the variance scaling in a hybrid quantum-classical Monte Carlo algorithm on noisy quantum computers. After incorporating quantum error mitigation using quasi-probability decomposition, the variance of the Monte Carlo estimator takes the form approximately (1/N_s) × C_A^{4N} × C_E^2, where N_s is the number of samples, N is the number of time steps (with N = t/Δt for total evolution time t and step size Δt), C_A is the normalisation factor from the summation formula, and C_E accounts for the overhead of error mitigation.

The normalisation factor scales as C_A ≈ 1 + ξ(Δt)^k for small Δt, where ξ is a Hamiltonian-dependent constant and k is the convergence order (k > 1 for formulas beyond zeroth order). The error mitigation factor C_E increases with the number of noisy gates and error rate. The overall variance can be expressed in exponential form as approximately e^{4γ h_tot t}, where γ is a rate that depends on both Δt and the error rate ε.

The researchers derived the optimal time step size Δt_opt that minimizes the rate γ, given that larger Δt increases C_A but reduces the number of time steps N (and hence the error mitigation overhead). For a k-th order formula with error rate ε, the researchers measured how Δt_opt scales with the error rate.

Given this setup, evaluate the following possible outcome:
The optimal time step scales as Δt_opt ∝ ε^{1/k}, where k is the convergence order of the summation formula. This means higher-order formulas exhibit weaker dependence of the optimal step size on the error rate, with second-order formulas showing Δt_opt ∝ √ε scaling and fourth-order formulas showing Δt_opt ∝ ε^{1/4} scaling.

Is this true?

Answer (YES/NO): NO